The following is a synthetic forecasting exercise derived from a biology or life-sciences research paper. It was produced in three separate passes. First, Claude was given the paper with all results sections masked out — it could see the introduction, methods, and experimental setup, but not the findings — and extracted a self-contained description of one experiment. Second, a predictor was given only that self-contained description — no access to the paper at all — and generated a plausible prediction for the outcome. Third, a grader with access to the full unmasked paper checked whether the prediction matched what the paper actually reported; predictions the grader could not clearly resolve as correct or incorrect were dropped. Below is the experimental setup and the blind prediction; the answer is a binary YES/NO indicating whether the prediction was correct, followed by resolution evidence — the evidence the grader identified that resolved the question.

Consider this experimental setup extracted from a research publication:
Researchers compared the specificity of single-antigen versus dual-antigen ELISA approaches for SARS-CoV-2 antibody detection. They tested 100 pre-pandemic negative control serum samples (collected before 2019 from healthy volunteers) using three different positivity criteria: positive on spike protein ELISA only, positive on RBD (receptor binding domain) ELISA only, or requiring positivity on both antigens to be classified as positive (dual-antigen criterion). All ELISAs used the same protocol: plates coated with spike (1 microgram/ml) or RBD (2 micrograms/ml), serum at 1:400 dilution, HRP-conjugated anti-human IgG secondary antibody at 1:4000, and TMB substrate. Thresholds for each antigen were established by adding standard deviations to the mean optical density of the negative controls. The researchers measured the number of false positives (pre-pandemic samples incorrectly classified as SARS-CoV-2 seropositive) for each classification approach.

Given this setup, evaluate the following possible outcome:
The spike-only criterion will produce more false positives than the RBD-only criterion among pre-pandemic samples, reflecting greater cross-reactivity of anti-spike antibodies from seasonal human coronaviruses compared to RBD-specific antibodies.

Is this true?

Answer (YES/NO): YES